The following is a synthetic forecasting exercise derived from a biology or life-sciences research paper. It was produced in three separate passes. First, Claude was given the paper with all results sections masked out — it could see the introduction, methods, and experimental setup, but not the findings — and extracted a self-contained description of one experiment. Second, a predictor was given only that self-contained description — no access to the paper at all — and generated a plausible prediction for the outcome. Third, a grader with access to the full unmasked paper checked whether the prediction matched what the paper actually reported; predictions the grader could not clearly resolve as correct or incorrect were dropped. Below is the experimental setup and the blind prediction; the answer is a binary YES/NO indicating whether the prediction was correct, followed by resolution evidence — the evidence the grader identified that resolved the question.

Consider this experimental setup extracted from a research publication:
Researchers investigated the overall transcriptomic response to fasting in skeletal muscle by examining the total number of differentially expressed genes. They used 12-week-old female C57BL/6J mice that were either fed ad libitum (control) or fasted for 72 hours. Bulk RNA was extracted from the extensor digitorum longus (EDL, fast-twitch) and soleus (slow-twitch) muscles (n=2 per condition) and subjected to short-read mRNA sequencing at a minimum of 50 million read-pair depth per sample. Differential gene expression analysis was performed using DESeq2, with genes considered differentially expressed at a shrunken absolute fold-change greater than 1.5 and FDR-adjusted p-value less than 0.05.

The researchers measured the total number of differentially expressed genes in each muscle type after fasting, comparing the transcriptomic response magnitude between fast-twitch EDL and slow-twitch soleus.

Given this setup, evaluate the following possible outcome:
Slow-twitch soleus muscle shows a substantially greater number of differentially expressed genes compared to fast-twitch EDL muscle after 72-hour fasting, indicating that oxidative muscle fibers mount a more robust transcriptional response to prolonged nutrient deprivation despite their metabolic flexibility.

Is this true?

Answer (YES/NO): NO